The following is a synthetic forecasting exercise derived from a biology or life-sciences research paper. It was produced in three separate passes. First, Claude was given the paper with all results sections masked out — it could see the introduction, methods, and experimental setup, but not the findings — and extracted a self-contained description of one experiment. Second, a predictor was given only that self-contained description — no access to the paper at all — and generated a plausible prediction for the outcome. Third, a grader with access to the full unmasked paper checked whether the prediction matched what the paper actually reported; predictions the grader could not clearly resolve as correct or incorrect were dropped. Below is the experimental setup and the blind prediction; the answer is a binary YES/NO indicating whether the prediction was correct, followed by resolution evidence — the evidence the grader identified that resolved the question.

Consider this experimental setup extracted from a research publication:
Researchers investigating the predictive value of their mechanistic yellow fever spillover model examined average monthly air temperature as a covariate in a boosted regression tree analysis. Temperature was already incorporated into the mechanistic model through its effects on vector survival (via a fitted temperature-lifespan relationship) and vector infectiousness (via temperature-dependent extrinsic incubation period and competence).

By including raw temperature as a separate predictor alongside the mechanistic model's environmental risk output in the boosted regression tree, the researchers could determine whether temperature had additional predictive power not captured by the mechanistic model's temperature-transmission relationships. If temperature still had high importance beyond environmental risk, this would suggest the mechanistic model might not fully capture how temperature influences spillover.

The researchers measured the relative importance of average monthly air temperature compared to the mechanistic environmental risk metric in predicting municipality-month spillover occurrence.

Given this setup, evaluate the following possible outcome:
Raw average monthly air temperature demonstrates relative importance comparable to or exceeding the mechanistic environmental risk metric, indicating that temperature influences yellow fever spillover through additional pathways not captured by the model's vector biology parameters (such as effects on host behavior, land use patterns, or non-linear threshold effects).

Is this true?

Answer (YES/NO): YES